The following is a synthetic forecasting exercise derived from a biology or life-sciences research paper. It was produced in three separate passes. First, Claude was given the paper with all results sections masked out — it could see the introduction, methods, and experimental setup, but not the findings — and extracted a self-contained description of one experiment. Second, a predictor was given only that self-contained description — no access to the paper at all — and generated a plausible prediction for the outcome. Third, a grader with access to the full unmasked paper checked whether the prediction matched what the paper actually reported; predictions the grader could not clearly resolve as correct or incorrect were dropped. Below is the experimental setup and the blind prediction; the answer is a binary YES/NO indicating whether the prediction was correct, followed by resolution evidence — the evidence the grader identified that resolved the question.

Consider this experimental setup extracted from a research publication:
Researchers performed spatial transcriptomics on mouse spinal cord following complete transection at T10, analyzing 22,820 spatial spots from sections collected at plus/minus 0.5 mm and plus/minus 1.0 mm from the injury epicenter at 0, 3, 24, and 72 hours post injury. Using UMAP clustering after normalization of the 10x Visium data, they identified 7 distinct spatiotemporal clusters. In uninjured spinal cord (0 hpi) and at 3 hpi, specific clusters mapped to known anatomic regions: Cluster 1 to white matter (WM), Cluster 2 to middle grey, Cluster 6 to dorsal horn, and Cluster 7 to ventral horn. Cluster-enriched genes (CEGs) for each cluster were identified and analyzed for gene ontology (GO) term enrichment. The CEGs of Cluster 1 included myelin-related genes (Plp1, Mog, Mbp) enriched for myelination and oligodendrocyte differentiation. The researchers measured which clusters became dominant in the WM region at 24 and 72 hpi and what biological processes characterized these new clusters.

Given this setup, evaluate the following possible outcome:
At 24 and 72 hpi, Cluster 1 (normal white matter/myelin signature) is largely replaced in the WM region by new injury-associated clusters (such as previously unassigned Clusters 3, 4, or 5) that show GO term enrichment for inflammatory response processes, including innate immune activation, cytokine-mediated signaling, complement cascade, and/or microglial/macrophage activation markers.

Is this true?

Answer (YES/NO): NO